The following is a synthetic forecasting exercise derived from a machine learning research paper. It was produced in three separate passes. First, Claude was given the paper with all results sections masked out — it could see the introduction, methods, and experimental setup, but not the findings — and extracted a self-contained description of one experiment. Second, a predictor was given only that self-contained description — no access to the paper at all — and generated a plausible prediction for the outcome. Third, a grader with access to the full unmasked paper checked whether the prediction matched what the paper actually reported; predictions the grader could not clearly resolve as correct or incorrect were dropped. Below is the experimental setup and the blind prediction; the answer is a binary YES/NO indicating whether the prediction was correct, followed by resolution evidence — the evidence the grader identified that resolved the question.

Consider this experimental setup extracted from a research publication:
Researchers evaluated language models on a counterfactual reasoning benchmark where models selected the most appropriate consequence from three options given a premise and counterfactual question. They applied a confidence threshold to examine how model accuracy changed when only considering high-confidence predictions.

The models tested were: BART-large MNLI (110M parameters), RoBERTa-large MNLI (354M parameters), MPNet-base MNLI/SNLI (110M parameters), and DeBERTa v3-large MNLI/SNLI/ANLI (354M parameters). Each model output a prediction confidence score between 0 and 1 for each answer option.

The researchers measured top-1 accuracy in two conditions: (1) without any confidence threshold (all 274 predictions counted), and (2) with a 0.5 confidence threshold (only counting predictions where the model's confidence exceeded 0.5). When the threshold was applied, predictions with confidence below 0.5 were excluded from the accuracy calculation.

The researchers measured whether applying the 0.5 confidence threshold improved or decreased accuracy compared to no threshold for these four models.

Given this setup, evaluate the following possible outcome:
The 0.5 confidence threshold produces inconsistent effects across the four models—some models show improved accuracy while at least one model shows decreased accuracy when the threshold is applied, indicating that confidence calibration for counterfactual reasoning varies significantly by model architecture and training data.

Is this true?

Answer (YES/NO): NO